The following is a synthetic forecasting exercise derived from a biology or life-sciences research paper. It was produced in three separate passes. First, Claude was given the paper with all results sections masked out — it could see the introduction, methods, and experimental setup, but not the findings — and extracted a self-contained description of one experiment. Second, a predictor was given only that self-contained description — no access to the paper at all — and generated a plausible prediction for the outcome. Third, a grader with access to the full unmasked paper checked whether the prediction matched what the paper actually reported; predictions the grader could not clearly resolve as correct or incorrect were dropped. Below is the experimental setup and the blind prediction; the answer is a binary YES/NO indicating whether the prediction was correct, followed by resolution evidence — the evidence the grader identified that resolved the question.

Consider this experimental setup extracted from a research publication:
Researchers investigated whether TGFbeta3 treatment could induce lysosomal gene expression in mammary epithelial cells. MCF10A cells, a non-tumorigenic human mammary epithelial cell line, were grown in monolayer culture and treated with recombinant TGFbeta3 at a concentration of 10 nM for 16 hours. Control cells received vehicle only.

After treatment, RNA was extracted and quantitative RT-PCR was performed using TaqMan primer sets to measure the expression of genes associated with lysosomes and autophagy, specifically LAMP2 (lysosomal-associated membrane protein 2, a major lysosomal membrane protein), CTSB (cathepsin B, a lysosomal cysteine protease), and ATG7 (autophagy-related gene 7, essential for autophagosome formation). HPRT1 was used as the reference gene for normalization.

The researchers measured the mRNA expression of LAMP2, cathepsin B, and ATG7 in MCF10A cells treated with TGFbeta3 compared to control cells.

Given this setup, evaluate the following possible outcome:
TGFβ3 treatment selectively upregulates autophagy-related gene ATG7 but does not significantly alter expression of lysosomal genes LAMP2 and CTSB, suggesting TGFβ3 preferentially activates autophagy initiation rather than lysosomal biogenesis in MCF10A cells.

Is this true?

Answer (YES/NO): NO